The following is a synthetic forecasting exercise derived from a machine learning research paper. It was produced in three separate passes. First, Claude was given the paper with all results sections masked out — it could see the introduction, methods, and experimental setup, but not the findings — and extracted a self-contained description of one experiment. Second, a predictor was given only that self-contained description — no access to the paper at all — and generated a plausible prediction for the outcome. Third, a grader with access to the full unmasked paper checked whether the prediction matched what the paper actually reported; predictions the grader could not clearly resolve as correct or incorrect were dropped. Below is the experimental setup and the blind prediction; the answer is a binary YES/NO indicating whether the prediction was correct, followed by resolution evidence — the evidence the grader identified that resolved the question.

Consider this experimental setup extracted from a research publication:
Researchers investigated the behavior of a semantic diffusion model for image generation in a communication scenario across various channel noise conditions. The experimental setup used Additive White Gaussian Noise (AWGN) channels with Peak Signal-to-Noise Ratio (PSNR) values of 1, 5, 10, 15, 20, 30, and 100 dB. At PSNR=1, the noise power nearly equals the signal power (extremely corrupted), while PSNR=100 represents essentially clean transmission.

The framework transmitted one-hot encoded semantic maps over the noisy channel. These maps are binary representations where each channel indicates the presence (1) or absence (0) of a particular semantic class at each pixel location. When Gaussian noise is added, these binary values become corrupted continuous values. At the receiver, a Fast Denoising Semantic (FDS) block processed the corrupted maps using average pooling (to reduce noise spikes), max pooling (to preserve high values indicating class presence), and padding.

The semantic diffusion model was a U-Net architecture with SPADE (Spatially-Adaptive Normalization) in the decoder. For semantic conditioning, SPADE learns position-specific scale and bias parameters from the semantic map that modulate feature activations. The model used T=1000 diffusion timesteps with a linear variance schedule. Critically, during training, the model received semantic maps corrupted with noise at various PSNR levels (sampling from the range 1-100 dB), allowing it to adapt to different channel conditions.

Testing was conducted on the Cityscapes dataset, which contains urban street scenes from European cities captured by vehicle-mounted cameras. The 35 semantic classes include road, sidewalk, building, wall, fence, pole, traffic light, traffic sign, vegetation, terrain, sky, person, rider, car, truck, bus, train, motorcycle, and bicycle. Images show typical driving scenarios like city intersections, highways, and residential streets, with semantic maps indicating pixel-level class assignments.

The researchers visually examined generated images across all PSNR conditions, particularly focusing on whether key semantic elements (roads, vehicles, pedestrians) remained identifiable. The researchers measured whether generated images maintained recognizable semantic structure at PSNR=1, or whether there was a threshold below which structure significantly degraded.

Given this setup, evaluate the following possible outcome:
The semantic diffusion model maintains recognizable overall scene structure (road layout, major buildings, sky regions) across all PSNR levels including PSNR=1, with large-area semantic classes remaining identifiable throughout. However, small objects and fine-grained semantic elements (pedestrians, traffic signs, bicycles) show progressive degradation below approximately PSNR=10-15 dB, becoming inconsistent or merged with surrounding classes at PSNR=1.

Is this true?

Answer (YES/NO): NO